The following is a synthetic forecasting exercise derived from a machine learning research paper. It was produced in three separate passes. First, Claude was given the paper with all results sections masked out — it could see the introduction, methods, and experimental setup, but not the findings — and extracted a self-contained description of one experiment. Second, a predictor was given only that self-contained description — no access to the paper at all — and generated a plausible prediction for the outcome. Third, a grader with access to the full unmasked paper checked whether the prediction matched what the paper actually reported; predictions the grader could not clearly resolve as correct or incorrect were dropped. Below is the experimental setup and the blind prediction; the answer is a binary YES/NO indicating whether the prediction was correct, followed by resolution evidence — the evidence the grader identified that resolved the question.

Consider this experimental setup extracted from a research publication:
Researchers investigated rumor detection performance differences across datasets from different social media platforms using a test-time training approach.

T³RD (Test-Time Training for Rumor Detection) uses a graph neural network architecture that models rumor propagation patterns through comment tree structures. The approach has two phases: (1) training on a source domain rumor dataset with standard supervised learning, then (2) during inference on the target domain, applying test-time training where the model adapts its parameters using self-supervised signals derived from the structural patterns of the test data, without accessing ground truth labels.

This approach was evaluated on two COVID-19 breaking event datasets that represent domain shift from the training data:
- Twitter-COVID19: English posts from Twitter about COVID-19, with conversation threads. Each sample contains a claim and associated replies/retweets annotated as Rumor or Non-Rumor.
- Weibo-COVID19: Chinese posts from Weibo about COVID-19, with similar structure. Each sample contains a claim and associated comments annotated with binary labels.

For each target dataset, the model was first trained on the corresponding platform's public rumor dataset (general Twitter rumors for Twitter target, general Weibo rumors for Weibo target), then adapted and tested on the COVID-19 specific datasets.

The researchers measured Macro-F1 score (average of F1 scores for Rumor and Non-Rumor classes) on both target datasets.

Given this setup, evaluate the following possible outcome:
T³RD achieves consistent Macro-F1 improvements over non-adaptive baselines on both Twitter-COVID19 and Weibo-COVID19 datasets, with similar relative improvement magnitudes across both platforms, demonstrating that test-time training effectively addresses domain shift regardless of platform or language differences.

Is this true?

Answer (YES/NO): NO